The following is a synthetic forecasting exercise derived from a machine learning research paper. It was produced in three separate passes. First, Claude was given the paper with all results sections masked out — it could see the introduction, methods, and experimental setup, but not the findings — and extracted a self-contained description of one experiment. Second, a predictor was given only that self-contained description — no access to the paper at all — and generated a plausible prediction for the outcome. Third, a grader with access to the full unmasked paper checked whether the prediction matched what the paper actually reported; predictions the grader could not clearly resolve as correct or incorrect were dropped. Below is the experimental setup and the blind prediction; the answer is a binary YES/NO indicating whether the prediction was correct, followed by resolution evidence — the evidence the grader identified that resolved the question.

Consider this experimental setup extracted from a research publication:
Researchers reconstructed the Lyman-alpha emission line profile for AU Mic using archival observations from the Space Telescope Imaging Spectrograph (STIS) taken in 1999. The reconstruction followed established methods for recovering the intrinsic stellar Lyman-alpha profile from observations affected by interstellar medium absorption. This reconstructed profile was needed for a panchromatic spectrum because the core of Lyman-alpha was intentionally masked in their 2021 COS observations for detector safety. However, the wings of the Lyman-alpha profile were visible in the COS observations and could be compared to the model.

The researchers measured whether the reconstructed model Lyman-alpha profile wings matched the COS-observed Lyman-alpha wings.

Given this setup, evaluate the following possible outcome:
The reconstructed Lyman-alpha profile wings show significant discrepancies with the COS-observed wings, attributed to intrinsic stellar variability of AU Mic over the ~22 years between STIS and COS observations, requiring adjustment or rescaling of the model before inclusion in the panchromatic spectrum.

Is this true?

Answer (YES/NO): YES